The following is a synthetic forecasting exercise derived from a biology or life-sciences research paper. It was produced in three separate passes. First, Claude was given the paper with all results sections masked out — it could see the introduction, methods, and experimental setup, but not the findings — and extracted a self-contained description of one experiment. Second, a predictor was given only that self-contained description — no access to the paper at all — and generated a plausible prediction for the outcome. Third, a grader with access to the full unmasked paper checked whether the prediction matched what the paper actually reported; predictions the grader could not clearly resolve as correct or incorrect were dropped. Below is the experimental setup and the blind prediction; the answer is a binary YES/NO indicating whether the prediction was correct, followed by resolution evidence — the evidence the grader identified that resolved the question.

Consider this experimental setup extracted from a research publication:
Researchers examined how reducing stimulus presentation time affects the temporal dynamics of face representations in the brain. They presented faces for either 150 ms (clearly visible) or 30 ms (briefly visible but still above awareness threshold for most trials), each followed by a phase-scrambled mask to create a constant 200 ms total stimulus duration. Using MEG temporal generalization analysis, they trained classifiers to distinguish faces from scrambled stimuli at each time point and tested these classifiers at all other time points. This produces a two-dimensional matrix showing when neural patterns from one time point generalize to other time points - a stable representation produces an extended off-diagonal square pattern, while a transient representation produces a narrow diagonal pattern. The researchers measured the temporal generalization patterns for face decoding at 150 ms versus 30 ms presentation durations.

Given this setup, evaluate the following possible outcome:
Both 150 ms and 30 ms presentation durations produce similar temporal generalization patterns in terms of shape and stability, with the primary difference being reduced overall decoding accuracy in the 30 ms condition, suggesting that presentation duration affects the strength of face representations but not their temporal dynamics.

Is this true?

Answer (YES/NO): NO